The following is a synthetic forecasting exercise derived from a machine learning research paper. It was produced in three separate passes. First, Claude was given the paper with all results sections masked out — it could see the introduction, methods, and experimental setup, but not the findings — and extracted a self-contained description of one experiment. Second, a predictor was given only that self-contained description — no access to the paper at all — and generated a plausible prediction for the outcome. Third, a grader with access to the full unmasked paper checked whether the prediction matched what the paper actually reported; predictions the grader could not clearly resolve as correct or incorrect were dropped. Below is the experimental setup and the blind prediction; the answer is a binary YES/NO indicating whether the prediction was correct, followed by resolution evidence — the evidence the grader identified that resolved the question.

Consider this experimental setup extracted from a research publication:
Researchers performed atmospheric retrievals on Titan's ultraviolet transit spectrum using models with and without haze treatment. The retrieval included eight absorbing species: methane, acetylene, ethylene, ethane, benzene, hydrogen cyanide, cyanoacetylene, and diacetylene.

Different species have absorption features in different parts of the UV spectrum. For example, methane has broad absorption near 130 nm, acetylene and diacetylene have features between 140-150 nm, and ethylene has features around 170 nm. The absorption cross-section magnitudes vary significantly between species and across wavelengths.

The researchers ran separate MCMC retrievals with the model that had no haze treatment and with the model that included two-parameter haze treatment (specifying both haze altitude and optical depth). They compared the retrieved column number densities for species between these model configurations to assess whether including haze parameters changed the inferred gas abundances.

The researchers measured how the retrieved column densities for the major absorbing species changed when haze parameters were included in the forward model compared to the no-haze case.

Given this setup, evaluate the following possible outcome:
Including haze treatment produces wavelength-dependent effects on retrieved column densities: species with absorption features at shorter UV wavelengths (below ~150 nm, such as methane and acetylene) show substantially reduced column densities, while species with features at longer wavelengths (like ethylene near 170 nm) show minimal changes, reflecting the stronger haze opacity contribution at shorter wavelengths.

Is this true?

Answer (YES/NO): NO